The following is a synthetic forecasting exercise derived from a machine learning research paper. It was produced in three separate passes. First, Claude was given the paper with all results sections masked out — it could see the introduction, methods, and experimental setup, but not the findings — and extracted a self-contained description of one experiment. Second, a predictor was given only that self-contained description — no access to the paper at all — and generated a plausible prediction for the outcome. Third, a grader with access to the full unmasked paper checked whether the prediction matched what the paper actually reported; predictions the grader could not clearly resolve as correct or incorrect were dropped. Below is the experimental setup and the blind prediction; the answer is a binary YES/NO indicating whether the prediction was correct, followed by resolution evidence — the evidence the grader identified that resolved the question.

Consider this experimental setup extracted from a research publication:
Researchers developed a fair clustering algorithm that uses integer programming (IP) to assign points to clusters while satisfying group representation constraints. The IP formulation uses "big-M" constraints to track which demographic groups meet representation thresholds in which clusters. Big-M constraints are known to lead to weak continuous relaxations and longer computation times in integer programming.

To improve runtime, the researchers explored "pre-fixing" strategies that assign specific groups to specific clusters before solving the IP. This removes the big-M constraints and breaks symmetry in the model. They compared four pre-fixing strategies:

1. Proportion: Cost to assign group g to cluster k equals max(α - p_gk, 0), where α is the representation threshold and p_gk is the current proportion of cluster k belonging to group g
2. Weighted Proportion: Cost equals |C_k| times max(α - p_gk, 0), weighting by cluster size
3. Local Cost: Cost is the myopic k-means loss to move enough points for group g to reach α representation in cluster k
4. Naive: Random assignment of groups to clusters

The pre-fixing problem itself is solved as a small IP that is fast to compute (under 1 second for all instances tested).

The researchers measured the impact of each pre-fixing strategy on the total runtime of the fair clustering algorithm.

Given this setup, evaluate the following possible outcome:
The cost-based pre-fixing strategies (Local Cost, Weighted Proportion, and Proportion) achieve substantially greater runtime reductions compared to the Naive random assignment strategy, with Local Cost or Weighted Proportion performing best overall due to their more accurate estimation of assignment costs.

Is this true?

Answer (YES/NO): NO